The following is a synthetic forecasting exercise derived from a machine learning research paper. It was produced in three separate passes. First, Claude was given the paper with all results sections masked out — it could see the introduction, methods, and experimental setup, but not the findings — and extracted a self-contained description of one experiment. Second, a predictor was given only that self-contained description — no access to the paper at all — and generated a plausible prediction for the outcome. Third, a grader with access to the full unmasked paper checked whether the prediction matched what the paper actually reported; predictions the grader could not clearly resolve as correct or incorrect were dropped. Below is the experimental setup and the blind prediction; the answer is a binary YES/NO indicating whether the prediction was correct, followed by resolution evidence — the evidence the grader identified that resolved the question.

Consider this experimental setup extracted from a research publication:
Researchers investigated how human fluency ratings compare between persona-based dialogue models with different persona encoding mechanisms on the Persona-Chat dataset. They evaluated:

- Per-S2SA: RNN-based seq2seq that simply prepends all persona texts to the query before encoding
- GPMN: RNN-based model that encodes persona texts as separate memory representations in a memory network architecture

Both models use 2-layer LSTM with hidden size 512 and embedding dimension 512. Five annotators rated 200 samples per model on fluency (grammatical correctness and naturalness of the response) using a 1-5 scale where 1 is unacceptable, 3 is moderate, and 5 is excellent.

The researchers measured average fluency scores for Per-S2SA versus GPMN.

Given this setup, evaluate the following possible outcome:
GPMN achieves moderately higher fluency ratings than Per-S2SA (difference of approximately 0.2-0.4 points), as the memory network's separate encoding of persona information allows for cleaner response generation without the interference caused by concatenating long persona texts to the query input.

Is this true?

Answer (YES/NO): YES